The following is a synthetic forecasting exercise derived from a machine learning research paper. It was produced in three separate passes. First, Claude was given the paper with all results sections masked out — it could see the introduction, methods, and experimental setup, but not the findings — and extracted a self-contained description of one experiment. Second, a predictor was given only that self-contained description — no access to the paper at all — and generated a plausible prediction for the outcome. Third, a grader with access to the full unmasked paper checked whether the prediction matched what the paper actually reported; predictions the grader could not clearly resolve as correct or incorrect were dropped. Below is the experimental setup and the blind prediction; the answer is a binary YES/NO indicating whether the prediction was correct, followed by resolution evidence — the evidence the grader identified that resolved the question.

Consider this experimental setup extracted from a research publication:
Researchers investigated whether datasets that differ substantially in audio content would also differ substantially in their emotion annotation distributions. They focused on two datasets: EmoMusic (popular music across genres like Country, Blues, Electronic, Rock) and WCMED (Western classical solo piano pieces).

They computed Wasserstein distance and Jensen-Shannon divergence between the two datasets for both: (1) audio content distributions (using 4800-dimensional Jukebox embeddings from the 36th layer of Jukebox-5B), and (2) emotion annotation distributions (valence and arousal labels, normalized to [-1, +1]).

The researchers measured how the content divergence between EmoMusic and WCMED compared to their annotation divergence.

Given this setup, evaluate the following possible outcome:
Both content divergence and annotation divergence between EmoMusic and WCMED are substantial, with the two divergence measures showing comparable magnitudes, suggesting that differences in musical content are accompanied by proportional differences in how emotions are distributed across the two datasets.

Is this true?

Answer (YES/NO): NO